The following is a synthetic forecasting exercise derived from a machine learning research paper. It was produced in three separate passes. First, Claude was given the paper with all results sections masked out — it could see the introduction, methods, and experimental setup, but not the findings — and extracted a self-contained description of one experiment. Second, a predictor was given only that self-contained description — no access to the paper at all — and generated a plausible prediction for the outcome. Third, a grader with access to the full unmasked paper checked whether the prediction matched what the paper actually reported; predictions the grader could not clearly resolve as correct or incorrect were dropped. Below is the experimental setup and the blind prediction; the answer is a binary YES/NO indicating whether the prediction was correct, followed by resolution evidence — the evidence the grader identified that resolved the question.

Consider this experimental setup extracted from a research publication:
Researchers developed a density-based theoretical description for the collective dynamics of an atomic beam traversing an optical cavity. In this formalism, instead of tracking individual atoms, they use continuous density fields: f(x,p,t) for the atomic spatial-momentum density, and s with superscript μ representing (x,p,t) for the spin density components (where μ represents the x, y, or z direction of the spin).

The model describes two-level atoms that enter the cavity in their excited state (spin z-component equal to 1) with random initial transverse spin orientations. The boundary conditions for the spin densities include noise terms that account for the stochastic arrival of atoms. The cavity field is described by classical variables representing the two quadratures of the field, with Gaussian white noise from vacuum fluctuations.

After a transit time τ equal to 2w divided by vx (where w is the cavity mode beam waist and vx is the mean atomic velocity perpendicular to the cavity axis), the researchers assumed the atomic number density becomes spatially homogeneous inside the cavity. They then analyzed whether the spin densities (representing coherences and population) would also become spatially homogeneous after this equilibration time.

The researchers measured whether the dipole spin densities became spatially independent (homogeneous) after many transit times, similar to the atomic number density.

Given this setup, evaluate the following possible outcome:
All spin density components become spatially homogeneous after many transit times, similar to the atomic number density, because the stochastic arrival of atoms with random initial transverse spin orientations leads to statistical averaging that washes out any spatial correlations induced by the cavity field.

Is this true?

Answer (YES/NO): NO